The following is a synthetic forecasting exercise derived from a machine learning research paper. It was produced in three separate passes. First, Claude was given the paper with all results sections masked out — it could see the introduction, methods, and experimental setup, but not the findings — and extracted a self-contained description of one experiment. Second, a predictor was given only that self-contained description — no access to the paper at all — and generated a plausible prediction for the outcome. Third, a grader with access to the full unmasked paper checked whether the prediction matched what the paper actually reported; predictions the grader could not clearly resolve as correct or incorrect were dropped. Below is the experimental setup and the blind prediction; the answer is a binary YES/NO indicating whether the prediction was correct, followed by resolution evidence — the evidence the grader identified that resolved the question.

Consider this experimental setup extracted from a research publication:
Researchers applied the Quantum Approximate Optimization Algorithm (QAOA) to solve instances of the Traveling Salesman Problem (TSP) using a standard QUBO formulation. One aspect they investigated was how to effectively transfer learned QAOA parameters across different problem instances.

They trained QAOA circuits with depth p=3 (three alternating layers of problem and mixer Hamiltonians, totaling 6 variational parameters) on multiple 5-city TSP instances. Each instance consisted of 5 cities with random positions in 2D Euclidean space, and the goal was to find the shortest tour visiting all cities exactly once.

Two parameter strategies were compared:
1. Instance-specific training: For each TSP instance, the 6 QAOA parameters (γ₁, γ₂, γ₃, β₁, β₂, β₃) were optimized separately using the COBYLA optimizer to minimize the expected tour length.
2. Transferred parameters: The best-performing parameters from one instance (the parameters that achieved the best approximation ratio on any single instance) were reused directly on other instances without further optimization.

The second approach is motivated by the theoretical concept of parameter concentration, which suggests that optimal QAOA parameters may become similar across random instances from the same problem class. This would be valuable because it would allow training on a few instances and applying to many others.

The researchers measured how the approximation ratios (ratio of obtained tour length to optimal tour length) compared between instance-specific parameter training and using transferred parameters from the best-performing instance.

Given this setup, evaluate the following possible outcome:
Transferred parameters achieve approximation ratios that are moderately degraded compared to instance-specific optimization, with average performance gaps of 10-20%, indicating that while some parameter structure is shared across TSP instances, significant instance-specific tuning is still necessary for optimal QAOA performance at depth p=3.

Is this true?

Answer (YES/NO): NO